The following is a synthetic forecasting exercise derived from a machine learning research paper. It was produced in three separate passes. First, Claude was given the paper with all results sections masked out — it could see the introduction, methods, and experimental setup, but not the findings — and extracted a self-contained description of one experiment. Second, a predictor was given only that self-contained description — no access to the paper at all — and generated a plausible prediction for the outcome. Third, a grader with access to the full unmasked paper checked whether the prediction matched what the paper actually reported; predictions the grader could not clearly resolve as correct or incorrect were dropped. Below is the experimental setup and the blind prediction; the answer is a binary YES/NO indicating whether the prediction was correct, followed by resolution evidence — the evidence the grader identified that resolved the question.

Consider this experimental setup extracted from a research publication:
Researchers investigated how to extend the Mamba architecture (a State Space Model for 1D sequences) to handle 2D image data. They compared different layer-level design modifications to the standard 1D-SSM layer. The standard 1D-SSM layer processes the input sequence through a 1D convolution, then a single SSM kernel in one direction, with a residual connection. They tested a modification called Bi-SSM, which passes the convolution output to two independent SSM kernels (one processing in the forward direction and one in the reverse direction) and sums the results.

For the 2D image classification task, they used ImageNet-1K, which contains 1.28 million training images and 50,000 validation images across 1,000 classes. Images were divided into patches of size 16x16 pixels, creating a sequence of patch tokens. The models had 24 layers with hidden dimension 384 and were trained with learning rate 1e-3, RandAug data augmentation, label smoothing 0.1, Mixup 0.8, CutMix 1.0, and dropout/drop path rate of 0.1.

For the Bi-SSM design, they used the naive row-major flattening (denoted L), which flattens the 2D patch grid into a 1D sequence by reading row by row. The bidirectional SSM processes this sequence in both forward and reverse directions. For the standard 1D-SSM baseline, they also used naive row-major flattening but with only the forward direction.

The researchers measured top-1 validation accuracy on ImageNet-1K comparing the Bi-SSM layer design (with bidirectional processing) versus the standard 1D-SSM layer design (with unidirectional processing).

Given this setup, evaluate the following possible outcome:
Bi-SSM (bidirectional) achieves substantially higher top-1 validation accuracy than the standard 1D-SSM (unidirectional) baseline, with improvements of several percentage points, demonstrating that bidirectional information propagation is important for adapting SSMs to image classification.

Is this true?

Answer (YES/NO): NO